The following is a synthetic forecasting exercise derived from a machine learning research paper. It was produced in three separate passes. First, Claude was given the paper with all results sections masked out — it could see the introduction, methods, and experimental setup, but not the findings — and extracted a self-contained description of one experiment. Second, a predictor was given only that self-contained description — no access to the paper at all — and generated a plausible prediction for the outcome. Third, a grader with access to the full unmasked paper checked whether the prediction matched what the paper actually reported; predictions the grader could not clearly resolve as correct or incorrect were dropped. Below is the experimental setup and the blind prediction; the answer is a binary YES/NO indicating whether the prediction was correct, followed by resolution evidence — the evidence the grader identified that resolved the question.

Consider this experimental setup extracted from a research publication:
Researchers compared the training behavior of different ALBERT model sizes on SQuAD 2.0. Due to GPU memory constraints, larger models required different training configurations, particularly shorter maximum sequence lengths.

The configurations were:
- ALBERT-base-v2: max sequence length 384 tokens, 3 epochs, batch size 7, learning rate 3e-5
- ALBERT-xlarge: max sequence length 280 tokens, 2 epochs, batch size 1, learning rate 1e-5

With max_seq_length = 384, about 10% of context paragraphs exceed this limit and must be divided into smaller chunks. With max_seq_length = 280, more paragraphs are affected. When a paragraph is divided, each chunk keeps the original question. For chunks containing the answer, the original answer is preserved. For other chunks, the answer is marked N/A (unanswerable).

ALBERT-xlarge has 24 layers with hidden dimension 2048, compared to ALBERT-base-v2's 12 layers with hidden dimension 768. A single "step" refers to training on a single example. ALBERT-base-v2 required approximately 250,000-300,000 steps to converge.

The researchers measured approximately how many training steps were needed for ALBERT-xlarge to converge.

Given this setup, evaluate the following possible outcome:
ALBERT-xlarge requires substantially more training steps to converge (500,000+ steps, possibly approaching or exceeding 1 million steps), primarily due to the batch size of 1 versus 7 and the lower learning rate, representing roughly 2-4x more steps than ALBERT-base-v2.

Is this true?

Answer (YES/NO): NO